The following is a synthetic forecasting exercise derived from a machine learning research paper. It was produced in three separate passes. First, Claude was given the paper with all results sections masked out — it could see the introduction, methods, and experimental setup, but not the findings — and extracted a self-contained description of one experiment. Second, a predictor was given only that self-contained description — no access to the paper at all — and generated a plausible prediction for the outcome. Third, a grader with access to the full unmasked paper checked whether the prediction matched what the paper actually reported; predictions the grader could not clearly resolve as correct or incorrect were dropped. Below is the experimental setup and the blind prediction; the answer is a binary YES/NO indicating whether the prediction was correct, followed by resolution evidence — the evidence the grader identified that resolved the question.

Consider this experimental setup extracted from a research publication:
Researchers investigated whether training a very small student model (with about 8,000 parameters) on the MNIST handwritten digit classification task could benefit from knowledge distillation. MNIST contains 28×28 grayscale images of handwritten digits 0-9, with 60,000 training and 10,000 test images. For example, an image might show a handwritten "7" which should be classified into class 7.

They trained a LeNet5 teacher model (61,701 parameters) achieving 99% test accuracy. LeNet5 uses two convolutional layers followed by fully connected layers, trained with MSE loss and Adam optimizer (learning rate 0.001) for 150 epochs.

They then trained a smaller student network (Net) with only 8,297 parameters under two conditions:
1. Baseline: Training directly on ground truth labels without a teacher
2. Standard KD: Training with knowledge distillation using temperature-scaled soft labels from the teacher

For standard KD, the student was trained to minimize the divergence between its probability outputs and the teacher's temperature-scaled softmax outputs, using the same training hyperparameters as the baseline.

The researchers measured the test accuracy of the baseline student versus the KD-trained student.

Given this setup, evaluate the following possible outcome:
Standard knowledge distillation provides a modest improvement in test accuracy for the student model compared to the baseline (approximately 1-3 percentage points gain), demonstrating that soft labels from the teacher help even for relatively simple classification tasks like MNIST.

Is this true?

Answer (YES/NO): YES